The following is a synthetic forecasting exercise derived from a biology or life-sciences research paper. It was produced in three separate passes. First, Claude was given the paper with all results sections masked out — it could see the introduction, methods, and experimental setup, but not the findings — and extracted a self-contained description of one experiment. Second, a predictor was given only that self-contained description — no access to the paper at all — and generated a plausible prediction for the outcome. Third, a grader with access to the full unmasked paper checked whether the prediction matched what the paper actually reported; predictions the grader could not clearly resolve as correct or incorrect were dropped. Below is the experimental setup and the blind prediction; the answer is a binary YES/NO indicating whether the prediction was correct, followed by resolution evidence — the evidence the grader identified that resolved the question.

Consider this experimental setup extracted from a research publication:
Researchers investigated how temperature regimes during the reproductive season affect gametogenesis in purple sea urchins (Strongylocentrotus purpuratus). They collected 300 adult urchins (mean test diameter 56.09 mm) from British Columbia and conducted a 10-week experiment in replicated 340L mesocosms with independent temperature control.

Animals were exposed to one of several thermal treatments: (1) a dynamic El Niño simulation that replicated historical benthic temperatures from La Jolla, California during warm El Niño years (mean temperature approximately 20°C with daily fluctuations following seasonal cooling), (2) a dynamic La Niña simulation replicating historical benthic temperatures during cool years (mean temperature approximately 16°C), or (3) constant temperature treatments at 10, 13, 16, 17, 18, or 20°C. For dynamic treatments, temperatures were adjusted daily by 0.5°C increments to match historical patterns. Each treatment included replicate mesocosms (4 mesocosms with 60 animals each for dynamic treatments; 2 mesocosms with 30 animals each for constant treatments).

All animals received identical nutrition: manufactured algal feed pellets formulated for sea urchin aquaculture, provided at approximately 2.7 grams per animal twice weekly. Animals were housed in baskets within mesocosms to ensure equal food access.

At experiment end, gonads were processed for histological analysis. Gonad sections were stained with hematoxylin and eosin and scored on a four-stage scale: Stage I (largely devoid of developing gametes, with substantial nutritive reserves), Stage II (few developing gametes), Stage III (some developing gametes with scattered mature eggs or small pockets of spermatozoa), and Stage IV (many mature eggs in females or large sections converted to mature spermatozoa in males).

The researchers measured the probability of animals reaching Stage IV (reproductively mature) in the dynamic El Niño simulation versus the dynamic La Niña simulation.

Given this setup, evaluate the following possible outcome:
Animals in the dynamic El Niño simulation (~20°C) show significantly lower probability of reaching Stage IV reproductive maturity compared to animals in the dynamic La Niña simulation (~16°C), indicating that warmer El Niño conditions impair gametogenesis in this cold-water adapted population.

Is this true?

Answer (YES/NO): YES